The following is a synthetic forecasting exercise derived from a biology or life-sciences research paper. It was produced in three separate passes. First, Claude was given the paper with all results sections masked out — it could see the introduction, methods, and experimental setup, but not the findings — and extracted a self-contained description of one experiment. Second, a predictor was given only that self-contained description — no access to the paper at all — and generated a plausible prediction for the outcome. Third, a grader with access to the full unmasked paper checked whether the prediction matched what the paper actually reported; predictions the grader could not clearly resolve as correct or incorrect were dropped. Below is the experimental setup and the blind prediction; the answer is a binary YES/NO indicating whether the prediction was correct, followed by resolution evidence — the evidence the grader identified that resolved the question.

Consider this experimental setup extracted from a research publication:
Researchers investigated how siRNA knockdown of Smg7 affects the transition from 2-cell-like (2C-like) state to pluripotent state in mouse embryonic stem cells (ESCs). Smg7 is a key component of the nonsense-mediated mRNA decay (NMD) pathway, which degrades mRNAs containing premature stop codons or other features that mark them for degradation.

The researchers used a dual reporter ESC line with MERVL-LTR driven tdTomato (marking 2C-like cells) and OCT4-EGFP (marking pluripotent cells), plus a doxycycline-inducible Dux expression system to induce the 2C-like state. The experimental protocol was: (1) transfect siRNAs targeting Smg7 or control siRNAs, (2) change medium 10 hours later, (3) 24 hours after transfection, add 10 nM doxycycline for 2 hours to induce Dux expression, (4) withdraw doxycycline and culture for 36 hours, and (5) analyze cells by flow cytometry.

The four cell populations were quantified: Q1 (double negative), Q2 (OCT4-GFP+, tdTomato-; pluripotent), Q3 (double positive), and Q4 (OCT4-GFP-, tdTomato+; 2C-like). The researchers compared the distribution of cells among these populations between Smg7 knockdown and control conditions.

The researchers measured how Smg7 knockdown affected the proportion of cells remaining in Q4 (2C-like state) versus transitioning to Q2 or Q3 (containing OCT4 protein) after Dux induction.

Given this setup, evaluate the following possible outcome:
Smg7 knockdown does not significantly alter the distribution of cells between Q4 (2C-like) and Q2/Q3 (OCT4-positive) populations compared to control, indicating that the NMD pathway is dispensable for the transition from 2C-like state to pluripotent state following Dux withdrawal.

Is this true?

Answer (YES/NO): NO